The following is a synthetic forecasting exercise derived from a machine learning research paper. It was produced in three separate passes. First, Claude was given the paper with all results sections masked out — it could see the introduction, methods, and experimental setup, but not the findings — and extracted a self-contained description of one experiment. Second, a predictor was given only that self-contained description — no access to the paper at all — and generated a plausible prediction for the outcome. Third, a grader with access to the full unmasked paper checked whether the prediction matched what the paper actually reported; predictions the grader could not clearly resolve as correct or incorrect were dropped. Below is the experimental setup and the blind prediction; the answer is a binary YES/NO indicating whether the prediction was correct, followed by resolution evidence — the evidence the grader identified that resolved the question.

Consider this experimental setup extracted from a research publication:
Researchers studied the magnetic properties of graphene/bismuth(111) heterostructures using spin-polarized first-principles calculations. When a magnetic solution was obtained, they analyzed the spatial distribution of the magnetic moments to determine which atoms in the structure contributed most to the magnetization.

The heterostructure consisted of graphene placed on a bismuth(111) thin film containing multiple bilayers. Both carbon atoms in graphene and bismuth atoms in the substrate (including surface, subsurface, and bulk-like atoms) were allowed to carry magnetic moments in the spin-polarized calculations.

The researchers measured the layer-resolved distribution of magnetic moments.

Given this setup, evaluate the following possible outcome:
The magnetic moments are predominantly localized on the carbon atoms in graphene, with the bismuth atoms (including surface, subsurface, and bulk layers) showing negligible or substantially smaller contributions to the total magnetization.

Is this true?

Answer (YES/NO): NO